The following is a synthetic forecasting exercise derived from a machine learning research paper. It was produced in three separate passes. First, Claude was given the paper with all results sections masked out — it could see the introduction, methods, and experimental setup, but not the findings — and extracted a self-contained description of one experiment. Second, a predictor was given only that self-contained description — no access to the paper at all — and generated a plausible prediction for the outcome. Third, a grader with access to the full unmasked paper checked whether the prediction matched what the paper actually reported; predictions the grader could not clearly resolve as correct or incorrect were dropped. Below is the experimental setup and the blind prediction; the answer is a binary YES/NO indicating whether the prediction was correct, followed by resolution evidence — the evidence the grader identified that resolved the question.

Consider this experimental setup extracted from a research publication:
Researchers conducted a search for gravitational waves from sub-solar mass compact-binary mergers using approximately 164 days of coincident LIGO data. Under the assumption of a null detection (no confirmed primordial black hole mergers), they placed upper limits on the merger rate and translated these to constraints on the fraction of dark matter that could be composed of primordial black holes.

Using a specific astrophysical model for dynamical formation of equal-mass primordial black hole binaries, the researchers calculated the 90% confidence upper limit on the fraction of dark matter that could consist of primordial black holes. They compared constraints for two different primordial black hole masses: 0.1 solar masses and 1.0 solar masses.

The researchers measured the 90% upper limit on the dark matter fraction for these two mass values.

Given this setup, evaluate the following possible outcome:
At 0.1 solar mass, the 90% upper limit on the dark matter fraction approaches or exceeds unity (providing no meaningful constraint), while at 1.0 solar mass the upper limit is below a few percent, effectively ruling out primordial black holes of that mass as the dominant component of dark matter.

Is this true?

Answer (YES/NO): NO